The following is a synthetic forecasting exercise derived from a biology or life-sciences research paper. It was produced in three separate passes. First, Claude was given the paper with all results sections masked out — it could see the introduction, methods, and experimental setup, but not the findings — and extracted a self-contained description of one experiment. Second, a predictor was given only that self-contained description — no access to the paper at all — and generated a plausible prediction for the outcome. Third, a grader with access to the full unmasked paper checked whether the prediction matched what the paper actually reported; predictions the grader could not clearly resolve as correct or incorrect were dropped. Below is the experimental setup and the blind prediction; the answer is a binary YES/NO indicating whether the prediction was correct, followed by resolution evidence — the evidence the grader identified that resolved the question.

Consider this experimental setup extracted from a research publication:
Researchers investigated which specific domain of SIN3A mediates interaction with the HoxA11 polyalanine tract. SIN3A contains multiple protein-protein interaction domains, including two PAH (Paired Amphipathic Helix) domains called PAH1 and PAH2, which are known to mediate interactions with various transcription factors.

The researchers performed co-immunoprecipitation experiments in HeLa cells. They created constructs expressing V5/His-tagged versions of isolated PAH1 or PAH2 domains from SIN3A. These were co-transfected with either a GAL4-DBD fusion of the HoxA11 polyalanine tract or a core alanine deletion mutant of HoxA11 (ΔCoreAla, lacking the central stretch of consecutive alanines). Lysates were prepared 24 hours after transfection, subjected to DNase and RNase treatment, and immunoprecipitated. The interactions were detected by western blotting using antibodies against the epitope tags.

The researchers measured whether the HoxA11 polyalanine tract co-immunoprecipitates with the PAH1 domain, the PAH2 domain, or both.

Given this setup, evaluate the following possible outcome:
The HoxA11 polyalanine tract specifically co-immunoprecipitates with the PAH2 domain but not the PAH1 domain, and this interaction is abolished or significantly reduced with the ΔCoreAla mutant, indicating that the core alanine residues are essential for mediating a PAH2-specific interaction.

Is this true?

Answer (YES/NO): NO